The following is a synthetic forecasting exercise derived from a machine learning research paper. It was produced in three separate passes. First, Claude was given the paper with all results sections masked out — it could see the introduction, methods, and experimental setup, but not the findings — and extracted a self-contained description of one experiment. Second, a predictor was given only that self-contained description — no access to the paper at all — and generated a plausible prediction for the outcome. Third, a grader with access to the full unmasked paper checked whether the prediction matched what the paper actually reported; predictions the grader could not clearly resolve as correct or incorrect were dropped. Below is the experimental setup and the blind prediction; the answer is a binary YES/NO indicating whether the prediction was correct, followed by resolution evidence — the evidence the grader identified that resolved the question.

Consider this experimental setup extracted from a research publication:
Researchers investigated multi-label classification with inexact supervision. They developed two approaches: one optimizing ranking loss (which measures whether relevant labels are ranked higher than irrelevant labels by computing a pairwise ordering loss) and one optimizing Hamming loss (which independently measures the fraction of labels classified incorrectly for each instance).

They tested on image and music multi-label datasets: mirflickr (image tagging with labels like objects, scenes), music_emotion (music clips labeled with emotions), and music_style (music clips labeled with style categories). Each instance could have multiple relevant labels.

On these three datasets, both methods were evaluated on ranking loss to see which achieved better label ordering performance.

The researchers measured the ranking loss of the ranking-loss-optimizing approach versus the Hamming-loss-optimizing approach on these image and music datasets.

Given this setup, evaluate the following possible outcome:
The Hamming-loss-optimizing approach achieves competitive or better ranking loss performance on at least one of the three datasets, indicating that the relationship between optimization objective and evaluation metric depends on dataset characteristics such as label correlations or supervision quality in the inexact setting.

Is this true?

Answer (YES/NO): YES